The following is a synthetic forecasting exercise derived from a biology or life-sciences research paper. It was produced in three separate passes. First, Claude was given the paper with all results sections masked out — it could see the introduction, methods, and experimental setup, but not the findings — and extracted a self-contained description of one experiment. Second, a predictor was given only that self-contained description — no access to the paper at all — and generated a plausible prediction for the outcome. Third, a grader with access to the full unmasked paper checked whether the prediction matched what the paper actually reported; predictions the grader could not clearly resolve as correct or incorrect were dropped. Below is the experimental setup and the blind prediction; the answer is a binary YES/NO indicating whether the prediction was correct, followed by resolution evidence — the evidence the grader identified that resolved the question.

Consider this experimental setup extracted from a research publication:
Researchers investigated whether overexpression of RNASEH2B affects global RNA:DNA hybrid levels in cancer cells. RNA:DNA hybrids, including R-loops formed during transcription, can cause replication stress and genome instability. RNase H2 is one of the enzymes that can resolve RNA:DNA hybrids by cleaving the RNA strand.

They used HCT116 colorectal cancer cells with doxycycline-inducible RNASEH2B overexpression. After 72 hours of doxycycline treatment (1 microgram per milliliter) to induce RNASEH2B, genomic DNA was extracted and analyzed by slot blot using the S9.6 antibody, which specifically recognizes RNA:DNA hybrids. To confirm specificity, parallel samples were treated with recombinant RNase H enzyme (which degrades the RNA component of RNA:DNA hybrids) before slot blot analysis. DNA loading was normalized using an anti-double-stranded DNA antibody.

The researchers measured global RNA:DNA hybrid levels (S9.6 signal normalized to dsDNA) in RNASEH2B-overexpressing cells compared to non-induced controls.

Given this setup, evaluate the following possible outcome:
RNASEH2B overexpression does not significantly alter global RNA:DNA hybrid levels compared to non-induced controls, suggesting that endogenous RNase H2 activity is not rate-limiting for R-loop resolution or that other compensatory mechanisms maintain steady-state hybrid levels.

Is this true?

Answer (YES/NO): NO